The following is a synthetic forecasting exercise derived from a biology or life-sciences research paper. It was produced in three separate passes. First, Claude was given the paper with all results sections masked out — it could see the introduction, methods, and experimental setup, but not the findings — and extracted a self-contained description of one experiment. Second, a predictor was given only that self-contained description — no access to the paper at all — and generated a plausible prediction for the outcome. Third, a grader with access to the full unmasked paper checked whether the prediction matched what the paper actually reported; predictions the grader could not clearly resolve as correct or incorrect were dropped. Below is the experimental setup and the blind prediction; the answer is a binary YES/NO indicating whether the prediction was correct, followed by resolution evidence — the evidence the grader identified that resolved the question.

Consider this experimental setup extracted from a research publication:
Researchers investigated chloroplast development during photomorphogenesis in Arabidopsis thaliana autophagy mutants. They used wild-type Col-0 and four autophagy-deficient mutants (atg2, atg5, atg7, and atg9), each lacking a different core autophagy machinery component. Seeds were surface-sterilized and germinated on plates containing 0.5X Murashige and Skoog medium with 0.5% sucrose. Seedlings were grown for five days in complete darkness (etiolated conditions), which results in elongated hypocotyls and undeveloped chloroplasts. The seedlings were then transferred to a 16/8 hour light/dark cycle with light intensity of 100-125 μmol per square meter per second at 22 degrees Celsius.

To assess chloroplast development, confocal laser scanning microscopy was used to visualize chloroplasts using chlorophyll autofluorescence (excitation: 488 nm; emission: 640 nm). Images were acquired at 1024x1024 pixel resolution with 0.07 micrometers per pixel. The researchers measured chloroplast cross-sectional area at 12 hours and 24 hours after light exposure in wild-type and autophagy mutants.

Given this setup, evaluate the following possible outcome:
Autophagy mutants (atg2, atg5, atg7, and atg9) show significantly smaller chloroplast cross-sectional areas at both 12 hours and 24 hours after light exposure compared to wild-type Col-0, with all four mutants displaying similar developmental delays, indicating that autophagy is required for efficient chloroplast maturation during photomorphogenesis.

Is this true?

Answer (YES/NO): NO